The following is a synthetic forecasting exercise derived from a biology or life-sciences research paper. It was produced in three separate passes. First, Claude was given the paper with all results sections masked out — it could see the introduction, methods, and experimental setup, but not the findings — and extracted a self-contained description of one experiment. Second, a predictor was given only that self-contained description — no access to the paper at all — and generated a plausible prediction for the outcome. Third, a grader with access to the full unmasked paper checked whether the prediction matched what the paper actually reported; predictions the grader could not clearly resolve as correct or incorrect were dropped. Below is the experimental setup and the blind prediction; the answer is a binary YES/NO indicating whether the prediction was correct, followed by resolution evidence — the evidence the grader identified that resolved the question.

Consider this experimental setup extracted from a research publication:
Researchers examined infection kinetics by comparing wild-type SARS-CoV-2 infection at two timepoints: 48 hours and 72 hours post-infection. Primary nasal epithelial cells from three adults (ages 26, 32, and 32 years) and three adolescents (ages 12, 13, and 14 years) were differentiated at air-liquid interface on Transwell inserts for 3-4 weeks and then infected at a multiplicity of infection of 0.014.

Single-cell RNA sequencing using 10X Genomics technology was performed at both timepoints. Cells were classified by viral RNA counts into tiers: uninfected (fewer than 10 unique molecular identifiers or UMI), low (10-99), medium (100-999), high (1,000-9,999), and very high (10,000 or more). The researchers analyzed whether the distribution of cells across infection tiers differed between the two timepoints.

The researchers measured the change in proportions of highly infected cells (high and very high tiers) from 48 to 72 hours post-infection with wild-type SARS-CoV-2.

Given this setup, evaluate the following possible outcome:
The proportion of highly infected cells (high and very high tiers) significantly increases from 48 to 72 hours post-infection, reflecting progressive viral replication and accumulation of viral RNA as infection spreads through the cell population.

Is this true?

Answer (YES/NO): YES